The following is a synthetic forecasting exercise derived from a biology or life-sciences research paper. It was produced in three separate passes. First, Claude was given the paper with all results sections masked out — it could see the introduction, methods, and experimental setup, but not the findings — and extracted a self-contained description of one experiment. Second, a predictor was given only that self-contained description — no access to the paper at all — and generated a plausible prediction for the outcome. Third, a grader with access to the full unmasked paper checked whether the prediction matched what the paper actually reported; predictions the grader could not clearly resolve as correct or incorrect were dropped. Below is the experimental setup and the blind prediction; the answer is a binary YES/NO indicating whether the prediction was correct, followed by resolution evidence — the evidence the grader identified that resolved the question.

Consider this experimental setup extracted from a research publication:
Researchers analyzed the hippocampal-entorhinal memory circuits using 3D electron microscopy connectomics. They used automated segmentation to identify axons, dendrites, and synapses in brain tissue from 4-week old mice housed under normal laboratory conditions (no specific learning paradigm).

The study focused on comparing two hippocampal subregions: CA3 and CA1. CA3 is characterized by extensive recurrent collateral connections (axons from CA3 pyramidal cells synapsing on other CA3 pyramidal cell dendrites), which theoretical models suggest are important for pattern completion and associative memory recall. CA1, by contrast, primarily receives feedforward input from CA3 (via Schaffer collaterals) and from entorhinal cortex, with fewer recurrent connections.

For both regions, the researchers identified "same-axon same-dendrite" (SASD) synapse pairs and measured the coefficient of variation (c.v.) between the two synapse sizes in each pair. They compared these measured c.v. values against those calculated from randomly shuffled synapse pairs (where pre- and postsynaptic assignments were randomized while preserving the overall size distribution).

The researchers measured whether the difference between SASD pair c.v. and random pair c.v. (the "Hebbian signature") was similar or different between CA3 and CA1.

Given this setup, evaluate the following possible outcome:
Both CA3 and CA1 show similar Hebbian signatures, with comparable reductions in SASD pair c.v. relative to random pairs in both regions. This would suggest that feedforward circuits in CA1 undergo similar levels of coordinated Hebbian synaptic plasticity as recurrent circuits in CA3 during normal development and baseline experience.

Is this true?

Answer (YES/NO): YES